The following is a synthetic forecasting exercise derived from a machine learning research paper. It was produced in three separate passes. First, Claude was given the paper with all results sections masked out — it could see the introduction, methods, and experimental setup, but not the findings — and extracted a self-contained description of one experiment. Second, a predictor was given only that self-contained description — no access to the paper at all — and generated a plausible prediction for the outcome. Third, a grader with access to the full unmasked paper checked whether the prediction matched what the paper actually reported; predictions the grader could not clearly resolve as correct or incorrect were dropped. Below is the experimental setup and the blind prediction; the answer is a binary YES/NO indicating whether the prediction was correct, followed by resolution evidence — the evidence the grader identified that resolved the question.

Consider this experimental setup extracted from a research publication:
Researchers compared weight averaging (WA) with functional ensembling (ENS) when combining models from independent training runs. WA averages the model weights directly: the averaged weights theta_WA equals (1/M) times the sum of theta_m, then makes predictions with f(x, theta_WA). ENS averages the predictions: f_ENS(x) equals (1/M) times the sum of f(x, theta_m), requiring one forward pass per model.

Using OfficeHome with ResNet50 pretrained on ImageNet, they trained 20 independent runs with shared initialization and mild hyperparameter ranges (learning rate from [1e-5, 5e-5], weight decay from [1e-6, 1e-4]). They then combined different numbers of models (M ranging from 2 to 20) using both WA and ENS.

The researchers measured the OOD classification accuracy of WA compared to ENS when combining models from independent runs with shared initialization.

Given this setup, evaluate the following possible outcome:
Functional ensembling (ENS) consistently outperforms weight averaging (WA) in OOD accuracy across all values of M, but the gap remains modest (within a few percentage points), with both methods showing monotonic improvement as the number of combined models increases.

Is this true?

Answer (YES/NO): NO